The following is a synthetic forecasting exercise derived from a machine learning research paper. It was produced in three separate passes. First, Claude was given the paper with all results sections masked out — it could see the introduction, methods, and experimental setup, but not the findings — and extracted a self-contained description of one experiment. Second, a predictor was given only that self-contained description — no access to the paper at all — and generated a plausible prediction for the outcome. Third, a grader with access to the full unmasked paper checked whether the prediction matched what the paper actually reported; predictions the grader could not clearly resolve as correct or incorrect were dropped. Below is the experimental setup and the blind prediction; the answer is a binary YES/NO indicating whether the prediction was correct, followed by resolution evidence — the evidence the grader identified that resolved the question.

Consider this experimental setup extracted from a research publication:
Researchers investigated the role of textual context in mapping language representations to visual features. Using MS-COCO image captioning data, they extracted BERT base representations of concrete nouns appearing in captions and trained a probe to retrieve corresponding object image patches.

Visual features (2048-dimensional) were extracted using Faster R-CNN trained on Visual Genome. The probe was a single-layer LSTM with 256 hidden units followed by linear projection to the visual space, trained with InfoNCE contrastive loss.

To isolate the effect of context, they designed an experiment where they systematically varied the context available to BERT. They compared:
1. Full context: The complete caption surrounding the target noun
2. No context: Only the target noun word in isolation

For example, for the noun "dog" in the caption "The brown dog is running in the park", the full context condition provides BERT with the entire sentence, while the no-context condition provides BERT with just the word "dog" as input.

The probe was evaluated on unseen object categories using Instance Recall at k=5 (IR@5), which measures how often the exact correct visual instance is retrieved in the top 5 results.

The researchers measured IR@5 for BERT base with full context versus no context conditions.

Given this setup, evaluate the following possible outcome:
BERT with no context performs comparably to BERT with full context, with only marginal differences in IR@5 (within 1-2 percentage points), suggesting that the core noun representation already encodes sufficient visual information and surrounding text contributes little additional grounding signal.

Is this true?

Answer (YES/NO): NO